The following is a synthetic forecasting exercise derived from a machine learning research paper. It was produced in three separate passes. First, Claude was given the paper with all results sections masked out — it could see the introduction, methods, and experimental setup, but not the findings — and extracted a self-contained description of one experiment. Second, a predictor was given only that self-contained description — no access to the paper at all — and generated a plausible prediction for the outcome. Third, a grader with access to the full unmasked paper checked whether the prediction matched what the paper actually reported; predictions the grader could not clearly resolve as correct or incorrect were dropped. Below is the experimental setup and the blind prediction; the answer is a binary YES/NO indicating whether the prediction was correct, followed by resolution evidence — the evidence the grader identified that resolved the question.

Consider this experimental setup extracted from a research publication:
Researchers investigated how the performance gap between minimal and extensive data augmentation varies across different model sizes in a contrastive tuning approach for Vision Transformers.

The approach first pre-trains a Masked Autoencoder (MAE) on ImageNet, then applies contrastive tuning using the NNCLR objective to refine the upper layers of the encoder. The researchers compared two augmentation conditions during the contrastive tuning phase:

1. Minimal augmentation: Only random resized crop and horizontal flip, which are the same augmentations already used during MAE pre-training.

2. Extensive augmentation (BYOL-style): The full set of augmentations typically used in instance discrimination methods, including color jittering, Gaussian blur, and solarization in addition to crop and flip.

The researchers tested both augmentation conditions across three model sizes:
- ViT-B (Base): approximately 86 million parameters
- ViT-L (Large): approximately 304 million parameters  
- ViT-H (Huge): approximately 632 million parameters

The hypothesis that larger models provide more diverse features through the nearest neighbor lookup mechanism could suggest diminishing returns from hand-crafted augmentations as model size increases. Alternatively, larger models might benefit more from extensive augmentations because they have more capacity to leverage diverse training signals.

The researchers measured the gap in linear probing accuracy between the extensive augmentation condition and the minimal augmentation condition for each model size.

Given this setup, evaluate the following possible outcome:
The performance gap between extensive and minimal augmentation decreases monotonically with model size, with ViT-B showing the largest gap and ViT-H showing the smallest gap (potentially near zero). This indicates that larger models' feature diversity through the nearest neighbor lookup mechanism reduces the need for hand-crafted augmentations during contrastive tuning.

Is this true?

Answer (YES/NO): YES